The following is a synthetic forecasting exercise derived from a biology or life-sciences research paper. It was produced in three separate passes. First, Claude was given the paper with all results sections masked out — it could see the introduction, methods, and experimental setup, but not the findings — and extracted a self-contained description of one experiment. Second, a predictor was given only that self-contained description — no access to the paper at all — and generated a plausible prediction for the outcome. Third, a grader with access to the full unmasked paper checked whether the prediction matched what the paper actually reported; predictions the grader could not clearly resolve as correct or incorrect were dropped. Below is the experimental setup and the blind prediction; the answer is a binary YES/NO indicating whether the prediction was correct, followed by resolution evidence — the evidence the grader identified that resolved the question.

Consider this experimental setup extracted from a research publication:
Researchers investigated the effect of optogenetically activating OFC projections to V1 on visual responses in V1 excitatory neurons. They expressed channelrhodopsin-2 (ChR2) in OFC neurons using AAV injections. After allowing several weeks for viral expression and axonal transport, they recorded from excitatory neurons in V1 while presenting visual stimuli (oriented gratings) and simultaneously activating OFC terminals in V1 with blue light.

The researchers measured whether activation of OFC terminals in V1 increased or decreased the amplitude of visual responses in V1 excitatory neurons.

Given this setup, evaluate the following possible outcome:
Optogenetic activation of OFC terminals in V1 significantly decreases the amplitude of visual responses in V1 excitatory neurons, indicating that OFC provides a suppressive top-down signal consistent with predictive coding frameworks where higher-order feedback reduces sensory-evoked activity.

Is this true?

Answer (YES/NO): YES